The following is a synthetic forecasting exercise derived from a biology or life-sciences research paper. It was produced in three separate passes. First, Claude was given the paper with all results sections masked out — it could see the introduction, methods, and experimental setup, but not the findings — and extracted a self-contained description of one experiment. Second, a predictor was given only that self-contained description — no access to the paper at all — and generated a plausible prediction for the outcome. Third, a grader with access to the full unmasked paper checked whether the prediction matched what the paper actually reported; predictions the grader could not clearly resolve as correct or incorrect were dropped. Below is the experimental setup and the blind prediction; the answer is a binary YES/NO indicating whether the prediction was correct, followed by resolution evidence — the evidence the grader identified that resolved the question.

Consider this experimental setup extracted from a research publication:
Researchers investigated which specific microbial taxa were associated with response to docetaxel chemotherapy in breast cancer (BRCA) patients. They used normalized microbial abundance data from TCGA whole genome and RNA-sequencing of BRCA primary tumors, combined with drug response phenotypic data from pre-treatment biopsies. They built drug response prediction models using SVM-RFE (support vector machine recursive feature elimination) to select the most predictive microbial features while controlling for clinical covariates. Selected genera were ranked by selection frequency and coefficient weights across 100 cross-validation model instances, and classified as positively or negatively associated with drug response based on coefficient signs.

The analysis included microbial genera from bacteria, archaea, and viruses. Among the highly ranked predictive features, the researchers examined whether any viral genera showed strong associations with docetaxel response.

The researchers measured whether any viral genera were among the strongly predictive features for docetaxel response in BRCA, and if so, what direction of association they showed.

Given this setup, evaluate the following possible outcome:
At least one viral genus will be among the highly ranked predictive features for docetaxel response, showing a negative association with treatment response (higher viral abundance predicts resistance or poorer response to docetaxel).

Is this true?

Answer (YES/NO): YES